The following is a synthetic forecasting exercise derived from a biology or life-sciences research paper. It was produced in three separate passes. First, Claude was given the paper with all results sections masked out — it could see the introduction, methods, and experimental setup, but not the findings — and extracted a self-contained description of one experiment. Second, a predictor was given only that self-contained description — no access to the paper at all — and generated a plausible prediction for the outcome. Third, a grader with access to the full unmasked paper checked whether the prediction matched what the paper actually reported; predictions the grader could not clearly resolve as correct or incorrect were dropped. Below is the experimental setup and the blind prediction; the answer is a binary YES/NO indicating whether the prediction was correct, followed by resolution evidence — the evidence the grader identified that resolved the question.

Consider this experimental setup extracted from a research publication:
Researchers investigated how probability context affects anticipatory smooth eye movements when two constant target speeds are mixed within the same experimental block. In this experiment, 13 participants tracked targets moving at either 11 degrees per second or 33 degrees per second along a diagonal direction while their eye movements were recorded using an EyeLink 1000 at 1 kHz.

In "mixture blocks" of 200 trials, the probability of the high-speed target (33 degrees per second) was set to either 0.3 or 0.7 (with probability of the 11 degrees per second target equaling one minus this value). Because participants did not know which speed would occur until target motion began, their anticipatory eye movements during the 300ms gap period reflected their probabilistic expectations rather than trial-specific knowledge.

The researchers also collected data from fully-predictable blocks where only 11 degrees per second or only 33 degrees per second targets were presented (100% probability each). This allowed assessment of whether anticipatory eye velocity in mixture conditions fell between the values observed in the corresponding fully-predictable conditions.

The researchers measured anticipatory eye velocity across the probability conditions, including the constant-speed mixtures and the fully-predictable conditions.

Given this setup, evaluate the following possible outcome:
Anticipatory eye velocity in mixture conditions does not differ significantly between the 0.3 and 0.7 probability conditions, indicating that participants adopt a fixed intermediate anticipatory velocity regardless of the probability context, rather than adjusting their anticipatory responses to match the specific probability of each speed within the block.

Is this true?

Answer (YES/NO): NO